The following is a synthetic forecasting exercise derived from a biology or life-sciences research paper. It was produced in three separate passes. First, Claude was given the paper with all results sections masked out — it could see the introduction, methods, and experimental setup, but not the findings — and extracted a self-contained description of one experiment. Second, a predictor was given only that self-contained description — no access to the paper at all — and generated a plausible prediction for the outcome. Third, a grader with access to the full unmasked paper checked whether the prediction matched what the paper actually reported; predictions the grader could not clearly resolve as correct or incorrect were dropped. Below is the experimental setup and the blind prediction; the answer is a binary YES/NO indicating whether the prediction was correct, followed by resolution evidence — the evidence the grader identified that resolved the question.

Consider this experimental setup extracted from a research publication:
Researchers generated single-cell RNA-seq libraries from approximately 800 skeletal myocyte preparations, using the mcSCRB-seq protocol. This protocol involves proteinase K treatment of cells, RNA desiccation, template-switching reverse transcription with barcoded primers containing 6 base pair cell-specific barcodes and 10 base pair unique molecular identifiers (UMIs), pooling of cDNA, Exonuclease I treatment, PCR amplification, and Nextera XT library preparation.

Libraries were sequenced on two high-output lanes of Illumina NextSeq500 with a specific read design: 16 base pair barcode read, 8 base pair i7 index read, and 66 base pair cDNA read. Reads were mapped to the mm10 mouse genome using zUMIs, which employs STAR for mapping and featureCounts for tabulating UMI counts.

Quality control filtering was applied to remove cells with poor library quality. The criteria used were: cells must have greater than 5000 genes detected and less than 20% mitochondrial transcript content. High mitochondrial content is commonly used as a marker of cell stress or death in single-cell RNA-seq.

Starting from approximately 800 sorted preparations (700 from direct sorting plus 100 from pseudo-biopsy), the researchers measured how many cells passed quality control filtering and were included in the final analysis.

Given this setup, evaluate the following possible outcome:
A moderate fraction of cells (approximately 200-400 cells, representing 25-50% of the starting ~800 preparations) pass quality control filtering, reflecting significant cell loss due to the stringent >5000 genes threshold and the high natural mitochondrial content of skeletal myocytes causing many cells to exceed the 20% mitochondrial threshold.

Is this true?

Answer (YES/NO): NO